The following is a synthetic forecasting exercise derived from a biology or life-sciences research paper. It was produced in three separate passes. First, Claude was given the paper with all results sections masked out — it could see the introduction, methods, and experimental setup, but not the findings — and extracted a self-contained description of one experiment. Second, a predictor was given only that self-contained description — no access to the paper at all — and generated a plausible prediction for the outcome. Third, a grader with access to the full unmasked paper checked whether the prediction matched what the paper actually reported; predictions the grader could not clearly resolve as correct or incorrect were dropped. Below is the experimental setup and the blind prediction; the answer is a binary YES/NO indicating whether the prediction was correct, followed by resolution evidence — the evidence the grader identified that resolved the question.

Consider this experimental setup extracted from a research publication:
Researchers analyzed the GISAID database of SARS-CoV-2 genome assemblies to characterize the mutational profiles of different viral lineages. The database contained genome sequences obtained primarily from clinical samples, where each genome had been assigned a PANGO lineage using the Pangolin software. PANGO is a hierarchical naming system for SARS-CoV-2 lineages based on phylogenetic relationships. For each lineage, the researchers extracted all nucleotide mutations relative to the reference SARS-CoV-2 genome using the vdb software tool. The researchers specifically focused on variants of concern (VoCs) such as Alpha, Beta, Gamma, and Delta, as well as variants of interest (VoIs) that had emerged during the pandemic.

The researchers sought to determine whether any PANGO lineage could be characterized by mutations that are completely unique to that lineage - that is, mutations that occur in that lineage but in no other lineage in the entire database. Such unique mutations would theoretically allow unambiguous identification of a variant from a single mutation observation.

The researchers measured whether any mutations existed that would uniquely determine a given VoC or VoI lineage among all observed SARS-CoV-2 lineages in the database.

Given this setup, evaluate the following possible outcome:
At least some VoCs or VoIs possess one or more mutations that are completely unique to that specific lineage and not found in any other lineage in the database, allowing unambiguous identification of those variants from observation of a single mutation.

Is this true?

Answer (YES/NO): NO